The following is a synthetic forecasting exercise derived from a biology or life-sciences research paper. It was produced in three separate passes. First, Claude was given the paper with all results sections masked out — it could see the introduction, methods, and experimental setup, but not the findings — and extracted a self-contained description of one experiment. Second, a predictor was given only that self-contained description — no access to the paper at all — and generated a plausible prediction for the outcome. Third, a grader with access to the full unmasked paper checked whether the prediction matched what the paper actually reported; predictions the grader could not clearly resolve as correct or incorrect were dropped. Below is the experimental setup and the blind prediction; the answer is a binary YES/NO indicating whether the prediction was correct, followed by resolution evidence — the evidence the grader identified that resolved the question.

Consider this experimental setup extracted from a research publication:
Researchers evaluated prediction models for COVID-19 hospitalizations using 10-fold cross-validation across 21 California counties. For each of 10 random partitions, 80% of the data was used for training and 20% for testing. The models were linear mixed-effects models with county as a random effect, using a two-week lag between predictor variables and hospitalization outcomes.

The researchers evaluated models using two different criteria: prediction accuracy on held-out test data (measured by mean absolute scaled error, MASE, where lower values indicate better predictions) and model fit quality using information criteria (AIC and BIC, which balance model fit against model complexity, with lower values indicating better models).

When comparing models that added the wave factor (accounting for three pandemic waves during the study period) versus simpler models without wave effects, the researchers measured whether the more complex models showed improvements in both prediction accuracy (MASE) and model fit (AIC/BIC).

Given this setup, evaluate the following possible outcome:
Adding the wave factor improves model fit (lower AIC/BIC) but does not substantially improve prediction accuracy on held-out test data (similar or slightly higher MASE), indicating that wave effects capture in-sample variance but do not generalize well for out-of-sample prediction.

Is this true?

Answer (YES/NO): NO